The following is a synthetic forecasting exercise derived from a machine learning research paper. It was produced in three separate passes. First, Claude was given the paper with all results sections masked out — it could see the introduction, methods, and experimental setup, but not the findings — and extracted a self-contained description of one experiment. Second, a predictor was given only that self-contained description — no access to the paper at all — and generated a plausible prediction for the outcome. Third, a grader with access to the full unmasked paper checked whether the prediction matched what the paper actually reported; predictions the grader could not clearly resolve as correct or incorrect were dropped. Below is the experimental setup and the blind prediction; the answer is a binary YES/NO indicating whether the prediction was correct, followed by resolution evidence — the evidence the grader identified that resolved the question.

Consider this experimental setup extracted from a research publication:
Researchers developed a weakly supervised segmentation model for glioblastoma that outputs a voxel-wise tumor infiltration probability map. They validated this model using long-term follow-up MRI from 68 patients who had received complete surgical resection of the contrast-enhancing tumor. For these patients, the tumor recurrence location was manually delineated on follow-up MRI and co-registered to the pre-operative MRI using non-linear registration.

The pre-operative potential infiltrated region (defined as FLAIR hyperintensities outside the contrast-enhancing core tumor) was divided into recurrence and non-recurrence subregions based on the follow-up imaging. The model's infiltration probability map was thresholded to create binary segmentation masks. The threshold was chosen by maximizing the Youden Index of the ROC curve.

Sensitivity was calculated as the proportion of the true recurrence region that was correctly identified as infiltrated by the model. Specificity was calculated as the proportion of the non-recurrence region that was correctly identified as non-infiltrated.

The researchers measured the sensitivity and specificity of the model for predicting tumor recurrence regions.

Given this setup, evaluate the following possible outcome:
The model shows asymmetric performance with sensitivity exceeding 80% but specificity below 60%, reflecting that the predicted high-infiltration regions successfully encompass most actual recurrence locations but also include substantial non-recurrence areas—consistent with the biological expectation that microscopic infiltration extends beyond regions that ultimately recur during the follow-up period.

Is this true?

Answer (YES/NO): NO